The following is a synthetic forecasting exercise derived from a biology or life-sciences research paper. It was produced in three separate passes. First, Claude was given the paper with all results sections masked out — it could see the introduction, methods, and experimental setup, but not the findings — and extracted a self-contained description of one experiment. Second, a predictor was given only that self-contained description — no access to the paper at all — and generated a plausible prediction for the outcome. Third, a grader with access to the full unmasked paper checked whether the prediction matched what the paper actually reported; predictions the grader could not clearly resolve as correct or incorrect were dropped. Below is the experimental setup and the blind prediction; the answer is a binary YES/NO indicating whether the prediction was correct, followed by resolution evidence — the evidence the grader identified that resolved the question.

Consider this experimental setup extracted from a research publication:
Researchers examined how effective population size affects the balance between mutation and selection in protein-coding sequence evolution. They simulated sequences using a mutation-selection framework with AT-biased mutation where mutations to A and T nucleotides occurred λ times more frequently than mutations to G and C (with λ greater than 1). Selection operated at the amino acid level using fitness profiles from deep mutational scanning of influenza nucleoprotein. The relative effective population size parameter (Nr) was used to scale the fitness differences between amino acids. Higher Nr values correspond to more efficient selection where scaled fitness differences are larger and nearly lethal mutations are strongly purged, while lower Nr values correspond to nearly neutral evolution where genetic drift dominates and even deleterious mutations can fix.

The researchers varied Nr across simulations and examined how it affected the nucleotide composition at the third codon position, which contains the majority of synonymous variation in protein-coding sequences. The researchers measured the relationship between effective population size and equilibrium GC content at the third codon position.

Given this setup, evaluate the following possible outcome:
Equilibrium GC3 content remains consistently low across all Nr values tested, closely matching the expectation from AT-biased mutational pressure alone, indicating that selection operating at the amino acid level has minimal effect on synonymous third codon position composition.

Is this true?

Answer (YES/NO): YES